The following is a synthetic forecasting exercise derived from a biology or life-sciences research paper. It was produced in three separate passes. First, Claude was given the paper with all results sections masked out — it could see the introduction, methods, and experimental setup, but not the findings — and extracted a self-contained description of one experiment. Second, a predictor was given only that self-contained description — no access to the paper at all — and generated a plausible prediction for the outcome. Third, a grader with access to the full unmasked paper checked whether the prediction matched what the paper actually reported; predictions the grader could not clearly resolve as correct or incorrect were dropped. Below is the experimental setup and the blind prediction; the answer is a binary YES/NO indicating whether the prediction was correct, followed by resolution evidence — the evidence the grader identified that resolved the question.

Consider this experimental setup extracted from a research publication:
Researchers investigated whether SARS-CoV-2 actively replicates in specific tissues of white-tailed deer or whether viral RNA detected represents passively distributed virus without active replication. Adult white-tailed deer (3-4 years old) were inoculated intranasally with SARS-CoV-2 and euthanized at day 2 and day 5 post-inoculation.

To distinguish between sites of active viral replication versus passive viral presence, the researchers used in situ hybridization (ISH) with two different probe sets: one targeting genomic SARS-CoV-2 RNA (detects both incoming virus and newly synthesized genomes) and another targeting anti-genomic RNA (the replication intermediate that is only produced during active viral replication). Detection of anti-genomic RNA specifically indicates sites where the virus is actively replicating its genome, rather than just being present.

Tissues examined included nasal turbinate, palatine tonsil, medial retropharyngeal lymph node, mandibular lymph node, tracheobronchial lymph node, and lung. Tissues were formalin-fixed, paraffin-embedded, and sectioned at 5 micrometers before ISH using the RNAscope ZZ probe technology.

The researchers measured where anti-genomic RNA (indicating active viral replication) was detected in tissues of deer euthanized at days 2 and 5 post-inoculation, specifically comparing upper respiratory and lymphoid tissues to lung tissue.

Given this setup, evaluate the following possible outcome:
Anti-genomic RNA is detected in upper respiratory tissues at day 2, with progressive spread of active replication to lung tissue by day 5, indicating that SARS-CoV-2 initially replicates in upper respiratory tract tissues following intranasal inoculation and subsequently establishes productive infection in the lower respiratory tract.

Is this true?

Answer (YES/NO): NO